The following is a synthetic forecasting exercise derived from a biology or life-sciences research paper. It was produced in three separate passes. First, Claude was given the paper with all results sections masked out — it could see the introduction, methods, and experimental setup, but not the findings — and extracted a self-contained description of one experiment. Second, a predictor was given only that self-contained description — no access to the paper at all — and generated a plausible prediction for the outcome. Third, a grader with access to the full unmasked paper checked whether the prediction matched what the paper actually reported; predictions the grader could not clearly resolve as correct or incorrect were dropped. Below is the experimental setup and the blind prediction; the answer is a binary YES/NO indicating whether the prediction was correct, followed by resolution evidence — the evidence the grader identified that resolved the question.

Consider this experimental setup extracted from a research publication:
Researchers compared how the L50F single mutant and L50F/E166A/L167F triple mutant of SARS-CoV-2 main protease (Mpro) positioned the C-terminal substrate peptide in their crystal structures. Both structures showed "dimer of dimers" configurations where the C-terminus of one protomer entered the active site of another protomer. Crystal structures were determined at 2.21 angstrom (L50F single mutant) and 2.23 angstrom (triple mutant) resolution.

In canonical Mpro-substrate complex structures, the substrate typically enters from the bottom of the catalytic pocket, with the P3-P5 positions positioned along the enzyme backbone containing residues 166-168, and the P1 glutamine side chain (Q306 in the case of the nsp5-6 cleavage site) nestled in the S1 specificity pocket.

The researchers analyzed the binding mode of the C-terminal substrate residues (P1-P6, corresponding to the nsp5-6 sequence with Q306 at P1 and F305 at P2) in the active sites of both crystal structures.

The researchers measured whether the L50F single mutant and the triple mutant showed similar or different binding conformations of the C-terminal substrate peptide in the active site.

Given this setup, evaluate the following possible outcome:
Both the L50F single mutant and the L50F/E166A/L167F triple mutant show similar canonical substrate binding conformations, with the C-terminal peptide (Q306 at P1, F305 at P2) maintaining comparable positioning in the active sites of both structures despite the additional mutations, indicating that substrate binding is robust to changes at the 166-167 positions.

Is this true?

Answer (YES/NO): NO